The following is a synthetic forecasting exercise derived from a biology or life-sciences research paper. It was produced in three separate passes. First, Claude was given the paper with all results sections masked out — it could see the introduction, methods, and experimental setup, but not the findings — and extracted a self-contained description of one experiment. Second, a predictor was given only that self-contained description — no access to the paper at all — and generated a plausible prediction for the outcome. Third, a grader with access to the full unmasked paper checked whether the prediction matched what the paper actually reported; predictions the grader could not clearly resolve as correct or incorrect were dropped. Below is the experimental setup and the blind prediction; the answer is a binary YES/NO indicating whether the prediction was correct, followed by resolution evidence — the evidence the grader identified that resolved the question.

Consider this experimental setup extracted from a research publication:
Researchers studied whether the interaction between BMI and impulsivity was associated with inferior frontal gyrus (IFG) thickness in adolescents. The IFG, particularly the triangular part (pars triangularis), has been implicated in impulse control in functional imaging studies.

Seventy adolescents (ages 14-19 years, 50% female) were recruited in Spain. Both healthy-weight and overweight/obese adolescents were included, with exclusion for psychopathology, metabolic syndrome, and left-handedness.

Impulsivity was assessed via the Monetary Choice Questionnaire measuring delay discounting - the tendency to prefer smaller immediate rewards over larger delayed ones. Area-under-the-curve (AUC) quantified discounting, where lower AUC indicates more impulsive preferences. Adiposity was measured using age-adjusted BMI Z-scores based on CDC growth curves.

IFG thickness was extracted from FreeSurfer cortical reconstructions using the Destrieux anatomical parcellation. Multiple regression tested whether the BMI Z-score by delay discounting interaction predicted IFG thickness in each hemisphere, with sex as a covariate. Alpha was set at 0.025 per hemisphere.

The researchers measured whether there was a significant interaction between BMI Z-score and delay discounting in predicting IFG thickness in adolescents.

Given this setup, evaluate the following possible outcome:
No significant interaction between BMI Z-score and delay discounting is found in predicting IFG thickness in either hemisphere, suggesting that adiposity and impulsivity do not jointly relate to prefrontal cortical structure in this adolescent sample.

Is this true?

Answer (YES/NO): YES